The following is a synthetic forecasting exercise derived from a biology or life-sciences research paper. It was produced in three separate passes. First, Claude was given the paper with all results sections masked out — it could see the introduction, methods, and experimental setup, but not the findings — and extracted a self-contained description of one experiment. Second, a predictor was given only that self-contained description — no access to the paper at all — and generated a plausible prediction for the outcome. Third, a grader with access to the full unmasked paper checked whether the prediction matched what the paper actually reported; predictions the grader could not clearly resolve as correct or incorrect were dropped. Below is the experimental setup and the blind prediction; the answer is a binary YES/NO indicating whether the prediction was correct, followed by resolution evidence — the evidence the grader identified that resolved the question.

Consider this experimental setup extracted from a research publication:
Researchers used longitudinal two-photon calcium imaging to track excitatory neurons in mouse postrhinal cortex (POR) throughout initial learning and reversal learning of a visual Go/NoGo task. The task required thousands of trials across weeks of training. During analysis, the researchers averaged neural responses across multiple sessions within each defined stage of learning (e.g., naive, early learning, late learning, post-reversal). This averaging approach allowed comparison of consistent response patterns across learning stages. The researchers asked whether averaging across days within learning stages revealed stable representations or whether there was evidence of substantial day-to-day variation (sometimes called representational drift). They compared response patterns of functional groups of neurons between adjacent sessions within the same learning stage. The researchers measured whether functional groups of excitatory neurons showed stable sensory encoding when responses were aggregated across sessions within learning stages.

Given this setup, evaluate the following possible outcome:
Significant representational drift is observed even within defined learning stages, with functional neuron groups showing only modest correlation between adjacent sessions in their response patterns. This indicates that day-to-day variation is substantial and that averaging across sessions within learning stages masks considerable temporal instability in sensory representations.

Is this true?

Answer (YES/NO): NO